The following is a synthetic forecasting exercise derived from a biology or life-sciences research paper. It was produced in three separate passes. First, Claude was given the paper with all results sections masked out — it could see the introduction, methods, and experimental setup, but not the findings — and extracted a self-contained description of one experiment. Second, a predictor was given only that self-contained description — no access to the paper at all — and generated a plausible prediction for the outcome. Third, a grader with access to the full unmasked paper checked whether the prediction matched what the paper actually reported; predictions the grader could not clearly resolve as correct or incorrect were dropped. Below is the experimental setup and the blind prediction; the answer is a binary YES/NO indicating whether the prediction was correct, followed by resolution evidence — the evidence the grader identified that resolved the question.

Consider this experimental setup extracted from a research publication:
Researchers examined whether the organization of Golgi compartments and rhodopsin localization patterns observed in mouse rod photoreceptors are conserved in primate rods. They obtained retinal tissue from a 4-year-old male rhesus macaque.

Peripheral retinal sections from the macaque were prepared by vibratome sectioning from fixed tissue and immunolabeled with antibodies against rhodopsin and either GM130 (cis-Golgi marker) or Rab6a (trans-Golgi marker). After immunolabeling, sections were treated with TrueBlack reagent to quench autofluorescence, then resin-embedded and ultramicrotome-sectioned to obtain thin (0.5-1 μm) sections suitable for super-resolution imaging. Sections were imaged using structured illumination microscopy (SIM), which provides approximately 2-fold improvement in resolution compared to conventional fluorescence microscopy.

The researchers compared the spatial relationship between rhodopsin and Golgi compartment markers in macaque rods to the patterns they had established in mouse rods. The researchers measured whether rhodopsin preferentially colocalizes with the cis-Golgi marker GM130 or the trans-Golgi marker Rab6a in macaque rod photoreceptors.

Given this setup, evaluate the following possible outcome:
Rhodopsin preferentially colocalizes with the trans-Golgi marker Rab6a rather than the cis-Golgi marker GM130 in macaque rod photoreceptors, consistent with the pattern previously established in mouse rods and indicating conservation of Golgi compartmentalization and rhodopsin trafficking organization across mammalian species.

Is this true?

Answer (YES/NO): YES